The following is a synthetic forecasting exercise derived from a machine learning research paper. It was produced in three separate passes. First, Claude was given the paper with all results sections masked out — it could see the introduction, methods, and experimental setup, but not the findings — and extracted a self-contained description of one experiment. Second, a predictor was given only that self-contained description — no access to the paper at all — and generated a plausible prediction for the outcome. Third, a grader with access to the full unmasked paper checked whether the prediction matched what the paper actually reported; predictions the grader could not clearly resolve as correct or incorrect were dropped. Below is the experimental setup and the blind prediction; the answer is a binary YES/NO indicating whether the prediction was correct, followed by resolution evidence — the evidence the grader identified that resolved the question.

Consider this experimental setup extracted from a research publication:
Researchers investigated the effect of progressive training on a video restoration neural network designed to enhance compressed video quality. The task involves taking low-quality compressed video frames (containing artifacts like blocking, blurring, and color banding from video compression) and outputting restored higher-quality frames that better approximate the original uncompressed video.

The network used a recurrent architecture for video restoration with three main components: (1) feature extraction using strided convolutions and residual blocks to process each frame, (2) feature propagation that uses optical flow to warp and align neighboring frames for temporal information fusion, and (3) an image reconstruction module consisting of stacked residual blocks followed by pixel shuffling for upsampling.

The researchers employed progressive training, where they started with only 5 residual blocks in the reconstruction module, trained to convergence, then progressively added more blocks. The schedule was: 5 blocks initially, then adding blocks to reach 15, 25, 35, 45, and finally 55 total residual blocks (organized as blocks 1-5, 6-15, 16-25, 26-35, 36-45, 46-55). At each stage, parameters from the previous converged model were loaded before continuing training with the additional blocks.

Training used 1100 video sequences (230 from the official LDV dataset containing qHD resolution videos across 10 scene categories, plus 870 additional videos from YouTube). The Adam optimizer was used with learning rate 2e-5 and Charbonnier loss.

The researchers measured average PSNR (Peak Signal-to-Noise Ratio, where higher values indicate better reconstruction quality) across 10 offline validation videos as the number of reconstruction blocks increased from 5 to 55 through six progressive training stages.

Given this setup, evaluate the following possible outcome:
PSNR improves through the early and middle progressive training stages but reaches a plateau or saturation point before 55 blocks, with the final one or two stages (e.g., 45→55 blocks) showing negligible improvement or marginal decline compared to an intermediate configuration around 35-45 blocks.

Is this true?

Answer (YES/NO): NO